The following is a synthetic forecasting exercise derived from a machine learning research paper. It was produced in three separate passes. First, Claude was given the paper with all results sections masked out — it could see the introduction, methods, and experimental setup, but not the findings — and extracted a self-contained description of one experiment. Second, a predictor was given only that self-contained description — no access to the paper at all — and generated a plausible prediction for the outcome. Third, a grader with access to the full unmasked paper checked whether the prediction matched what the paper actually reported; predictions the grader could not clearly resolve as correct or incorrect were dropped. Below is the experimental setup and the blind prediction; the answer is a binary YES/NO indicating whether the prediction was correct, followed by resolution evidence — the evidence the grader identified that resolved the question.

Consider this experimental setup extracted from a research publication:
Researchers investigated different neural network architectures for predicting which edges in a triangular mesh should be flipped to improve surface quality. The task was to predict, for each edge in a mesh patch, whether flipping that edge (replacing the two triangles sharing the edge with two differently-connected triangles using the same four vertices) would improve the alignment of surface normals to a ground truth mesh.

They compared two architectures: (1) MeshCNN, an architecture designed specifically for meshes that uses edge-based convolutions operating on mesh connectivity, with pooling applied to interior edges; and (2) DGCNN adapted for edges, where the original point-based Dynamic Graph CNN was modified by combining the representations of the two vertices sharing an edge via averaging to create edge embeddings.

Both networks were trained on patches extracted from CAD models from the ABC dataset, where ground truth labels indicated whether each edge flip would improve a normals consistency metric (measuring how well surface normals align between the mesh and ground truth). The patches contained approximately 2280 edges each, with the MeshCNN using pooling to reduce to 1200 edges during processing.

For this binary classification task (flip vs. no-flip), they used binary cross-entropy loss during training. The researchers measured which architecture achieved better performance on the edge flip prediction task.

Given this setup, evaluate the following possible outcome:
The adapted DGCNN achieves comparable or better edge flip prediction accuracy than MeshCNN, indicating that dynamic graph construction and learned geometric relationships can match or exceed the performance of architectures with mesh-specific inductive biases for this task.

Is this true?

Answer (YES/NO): NO